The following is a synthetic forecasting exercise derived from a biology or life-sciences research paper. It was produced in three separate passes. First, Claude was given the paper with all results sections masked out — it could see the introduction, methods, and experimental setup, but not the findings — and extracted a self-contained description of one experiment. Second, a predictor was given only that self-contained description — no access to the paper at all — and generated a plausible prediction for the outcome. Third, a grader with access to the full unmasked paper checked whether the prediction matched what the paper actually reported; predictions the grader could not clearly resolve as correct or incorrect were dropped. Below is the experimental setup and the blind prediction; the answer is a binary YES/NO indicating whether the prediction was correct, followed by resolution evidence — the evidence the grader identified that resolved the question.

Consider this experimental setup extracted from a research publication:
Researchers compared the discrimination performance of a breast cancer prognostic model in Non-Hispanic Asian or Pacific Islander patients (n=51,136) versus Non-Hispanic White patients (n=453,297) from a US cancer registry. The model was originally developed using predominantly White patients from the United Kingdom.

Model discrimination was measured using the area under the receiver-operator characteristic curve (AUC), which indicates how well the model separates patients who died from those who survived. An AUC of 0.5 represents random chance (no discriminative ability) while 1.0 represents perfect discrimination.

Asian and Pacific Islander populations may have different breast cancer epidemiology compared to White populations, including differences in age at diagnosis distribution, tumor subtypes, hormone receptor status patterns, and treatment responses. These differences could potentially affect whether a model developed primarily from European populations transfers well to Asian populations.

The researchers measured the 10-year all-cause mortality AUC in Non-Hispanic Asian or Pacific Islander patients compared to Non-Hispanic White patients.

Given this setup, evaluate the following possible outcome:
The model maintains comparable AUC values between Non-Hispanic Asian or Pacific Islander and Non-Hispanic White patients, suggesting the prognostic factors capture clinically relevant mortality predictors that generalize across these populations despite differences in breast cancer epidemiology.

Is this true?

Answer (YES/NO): YES